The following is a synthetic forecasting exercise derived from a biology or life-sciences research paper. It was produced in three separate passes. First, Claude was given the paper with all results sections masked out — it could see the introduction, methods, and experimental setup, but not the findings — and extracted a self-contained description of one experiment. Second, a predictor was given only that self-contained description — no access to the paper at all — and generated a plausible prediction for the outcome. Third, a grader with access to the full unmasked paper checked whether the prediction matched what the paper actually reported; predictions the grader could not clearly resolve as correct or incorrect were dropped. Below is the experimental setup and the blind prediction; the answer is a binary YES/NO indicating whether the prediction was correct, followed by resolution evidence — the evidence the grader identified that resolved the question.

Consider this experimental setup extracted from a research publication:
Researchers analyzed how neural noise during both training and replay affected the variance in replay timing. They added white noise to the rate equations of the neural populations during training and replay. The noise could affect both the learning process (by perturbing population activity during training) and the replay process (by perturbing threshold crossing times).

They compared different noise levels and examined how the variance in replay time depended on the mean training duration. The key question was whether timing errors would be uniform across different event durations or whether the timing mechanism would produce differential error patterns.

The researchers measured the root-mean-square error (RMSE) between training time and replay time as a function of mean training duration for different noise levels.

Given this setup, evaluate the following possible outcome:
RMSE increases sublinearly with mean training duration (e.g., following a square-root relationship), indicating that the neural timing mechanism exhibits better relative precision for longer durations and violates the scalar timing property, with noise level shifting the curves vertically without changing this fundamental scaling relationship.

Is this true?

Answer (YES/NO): NO